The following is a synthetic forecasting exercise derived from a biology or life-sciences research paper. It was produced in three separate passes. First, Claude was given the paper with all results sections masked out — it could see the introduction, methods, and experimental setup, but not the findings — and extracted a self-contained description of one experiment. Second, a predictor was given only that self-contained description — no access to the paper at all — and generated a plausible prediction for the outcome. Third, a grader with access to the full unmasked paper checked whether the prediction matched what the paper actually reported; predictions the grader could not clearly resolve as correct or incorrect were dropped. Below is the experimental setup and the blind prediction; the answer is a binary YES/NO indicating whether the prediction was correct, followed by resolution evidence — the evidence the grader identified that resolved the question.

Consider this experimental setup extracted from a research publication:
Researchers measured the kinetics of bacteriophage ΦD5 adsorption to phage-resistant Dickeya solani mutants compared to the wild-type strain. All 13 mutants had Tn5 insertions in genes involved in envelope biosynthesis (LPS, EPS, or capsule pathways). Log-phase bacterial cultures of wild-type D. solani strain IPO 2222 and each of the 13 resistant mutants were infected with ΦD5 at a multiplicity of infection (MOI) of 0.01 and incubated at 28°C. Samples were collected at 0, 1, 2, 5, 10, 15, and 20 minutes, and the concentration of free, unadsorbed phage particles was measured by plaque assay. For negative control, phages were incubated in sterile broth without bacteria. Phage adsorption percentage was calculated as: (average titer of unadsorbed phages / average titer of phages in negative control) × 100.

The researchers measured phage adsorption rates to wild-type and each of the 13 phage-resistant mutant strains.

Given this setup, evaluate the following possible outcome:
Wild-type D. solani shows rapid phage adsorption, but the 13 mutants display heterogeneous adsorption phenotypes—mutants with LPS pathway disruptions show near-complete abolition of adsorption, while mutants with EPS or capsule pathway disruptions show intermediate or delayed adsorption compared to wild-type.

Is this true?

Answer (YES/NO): NO